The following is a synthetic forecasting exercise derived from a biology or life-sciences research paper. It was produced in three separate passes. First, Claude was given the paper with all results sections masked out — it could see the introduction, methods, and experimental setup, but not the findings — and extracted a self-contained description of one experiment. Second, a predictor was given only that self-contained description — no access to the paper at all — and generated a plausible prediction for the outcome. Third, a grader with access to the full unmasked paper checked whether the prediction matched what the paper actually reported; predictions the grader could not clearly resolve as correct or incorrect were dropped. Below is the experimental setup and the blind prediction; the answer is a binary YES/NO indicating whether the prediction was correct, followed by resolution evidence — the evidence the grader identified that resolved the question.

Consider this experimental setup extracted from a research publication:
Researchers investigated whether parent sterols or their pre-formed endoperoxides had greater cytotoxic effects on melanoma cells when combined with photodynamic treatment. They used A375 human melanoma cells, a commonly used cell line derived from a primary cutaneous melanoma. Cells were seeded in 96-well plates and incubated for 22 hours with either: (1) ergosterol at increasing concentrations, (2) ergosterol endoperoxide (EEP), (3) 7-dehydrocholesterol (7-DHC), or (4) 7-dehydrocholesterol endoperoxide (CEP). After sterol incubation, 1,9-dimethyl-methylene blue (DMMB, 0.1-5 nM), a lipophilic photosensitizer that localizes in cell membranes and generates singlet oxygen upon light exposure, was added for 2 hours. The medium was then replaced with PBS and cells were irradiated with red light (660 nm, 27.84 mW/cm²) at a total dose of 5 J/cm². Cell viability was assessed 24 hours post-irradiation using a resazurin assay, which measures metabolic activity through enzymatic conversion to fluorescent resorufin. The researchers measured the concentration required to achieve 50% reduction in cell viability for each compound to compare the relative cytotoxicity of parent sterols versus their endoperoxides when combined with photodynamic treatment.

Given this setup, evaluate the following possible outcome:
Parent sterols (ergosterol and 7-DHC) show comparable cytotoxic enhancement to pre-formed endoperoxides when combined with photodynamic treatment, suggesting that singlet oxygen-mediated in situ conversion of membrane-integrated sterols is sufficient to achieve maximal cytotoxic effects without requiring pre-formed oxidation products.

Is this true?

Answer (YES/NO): NO